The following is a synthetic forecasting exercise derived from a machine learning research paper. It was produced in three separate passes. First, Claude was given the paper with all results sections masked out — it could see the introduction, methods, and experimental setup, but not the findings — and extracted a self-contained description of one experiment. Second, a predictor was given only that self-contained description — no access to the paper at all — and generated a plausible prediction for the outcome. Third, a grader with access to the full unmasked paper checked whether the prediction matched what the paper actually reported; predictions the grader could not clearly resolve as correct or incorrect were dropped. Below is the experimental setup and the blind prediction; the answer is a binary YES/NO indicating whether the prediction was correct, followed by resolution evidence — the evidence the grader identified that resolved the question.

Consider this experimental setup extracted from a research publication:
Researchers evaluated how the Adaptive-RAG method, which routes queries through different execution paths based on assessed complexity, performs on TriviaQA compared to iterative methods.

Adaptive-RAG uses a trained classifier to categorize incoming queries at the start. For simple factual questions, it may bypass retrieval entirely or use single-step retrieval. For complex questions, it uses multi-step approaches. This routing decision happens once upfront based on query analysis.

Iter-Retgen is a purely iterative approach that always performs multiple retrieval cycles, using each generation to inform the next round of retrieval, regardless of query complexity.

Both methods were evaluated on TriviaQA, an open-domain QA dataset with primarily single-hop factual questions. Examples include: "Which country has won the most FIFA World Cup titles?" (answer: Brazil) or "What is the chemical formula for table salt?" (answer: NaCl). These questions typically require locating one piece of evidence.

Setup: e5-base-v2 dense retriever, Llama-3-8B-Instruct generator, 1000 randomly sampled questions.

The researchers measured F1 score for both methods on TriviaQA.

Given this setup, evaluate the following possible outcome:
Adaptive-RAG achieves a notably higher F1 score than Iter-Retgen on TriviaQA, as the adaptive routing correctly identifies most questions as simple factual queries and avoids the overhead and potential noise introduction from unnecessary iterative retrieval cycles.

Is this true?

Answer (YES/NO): NO